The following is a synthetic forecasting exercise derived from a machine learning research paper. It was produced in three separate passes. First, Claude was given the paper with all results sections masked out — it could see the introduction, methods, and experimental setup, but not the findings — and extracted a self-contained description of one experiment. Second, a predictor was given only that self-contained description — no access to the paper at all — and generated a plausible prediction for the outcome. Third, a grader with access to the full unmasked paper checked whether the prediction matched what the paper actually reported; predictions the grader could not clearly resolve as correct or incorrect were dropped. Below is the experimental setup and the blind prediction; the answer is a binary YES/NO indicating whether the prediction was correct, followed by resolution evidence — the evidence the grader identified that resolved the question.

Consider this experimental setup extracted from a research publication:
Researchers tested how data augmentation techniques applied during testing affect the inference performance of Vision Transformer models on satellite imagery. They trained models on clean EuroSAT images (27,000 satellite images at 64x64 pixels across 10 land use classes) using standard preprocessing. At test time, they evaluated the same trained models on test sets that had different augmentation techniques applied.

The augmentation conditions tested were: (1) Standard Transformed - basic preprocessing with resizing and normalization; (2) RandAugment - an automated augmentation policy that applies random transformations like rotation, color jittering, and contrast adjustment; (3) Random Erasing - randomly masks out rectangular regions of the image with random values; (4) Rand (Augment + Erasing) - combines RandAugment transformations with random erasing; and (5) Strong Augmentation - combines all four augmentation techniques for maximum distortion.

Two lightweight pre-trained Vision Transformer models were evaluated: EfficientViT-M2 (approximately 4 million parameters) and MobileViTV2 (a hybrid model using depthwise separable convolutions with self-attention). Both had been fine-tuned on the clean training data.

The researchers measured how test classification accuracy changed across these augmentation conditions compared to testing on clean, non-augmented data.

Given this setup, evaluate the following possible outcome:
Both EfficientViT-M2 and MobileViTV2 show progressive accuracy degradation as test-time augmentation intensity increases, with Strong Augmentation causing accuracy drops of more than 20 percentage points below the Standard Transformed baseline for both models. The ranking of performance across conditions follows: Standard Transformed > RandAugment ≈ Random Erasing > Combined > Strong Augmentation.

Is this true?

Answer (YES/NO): NO